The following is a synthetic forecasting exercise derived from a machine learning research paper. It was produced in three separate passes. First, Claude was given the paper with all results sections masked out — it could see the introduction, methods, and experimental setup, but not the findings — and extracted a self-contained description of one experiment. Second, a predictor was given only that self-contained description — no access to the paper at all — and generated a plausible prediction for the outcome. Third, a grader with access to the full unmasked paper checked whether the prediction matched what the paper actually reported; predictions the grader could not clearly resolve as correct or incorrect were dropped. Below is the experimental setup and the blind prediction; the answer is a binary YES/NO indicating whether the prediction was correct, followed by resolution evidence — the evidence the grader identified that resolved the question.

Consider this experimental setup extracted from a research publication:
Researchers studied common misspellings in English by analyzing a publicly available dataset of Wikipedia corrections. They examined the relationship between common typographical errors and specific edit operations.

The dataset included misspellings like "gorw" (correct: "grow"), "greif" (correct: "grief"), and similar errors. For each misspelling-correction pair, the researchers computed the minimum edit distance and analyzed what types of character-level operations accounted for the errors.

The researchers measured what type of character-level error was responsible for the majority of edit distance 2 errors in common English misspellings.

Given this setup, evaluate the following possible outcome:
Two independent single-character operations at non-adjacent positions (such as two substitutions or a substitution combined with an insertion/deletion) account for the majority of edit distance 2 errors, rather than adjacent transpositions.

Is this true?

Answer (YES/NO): NO